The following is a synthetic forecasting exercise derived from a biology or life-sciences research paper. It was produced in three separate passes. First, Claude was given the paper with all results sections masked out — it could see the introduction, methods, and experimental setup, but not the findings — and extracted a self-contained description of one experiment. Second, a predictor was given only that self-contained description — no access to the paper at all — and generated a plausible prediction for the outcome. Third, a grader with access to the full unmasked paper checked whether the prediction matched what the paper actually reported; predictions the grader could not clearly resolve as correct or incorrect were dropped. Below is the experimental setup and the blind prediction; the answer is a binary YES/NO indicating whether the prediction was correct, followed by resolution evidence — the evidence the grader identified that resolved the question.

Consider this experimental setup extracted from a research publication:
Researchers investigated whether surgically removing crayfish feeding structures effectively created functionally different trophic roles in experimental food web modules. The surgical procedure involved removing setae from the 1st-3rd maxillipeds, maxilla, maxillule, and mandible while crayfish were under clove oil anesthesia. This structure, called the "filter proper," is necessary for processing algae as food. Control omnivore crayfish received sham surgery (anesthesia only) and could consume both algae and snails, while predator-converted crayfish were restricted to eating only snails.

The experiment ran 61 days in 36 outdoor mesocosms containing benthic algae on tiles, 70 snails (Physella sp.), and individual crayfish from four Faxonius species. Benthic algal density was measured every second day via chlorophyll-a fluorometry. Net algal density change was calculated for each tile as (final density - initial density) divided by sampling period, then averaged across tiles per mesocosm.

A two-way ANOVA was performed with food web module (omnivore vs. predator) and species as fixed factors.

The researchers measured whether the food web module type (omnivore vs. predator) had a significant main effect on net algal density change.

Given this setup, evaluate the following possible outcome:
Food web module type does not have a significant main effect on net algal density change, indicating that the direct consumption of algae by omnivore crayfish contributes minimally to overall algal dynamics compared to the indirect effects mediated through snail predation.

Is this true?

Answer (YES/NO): YES